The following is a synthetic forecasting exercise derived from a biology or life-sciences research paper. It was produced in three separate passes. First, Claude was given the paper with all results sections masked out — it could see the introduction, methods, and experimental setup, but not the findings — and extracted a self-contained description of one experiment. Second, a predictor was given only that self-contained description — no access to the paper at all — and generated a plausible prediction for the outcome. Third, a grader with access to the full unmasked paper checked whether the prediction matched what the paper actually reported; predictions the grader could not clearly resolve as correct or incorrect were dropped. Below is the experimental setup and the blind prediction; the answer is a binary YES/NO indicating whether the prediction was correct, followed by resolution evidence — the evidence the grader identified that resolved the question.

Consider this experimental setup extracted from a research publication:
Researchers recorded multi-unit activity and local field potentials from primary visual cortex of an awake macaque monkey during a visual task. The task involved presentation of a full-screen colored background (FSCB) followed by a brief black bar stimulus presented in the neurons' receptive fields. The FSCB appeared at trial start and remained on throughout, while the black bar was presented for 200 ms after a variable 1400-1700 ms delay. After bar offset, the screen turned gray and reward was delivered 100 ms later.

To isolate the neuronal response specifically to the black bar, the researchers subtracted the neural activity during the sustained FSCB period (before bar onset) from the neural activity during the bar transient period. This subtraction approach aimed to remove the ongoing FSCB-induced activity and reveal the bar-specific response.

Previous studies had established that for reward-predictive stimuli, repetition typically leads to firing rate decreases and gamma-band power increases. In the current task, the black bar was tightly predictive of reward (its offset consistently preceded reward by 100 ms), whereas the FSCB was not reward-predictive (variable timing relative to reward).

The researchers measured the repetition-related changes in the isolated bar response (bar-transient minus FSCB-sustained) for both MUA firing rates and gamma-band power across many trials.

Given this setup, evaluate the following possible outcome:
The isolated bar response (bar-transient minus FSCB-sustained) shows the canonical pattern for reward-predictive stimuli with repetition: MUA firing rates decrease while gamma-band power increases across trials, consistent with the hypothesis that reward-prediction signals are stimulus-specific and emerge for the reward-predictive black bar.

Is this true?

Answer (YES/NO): YES